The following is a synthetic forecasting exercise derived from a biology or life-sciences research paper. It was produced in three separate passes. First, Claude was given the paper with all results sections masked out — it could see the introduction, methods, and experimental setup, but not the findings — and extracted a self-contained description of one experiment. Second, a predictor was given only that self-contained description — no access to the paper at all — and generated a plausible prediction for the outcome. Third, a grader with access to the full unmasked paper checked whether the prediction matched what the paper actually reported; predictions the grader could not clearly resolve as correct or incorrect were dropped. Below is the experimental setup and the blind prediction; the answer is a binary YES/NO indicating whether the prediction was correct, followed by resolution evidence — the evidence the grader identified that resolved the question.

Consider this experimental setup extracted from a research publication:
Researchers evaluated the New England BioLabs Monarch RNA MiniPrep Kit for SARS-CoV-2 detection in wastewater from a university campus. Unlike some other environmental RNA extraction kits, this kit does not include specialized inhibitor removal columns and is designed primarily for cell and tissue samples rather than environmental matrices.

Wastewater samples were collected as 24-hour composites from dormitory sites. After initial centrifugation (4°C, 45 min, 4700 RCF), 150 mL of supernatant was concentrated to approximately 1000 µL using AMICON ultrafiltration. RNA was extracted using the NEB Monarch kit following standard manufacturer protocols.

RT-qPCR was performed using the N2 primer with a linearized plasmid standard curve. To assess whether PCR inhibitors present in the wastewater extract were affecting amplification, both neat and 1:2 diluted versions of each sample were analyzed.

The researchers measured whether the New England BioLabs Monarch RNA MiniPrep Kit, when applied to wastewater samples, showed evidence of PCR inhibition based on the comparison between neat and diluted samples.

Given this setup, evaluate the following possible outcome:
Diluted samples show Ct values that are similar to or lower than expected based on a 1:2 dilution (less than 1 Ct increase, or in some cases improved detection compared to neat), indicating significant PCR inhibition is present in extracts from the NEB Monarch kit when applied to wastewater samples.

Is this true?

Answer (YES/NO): YES